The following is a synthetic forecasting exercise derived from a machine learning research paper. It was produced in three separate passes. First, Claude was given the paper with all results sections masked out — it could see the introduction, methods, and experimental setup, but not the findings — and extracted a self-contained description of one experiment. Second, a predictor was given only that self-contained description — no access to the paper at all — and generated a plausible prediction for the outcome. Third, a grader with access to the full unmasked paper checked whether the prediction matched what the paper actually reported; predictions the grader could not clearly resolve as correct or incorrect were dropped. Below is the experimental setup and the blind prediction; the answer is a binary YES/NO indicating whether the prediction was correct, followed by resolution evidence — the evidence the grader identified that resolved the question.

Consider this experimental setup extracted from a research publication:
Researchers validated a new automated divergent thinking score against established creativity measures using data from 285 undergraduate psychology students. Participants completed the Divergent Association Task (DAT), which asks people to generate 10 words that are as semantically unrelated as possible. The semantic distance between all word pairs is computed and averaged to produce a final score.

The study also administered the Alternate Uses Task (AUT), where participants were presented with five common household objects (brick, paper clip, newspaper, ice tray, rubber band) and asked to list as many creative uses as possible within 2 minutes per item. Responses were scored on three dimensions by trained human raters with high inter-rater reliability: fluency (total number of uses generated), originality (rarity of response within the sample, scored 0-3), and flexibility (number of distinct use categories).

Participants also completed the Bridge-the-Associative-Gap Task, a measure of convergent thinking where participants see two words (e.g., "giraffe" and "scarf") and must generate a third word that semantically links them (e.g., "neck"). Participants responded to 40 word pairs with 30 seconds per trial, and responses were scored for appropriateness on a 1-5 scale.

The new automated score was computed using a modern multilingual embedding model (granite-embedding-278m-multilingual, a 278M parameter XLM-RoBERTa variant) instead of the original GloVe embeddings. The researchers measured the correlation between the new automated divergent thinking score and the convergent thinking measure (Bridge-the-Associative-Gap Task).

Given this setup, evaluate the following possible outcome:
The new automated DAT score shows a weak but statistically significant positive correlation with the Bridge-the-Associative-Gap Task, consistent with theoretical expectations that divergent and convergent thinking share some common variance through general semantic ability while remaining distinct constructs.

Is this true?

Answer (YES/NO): NO